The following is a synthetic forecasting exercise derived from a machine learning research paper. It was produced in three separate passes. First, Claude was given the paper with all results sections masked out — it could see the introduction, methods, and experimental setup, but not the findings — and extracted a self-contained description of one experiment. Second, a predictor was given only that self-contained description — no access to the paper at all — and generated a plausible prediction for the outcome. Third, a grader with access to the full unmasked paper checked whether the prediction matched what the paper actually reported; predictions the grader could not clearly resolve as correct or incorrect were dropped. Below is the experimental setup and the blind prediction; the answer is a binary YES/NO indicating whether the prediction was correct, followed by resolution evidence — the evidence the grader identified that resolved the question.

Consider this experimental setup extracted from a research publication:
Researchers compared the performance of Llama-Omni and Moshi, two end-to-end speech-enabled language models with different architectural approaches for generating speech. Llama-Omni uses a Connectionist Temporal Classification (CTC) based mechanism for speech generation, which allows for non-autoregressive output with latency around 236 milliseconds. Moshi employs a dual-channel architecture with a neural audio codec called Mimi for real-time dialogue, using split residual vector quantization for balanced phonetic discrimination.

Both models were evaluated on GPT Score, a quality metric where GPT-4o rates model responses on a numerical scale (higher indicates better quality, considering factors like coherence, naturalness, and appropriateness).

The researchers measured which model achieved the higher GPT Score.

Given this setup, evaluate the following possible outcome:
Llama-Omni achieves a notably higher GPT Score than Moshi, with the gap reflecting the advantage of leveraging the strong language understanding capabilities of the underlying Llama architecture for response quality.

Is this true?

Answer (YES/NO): NO